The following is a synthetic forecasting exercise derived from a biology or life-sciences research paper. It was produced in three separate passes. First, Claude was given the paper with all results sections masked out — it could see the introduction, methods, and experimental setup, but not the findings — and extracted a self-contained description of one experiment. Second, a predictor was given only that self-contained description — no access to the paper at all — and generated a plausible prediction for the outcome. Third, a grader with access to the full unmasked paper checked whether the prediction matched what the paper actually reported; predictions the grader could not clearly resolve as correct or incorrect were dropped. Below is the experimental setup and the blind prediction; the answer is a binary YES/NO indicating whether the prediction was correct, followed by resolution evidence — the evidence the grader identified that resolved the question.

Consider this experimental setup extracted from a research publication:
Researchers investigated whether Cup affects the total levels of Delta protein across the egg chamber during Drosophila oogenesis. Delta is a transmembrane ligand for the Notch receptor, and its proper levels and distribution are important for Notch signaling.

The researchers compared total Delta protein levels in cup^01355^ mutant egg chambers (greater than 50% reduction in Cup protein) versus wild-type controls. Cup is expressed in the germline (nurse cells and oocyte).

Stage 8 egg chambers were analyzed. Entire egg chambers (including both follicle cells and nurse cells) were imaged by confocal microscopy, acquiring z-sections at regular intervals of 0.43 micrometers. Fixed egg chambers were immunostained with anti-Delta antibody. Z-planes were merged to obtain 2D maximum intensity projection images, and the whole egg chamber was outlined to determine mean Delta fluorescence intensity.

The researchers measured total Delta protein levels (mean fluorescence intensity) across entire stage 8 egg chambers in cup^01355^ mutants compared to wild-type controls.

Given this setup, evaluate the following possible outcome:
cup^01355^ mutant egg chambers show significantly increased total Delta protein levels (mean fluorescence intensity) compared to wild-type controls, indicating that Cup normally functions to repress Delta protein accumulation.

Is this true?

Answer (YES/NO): NO